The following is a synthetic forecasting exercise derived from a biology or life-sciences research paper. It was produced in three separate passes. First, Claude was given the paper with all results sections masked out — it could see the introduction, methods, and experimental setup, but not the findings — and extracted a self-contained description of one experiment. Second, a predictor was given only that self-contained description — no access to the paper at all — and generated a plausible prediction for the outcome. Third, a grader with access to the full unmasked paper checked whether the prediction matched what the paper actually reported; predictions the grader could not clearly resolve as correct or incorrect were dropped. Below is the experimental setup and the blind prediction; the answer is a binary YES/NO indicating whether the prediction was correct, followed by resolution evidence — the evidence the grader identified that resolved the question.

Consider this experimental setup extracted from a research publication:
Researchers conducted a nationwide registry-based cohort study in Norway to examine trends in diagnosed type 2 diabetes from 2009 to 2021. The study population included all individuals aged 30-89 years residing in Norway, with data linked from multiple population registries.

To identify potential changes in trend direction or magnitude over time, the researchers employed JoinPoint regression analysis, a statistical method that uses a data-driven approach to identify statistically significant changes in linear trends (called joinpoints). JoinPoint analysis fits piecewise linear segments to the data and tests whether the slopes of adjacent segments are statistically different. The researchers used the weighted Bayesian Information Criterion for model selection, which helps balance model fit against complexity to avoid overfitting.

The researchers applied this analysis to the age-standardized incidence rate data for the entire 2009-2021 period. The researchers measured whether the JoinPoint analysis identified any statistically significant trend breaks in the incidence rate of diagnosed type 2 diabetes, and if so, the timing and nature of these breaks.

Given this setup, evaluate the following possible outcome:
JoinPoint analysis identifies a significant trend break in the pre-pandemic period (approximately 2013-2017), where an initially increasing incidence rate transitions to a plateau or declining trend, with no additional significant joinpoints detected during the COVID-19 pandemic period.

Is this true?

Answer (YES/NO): NO